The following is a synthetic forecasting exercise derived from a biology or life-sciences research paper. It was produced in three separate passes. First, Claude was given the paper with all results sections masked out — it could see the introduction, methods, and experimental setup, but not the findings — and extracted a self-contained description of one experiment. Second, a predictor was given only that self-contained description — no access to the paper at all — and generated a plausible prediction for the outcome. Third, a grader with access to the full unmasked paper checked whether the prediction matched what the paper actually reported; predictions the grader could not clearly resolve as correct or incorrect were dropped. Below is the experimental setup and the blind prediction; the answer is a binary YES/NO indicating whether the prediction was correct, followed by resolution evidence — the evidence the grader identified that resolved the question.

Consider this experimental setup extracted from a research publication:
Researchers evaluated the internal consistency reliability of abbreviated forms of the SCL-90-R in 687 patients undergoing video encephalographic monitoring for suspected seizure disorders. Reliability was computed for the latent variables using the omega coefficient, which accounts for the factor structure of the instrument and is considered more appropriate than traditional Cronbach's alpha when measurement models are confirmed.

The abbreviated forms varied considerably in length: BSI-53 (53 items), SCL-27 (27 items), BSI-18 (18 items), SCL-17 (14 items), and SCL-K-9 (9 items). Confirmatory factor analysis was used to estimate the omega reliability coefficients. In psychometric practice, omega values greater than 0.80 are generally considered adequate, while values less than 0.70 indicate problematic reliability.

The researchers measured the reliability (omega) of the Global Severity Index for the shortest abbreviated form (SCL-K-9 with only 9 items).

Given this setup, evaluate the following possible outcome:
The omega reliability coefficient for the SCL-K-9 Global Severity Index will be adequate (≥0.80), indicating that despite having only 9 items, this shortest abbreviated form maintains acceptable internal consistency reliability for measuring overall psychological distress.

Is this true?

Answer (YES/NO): YES